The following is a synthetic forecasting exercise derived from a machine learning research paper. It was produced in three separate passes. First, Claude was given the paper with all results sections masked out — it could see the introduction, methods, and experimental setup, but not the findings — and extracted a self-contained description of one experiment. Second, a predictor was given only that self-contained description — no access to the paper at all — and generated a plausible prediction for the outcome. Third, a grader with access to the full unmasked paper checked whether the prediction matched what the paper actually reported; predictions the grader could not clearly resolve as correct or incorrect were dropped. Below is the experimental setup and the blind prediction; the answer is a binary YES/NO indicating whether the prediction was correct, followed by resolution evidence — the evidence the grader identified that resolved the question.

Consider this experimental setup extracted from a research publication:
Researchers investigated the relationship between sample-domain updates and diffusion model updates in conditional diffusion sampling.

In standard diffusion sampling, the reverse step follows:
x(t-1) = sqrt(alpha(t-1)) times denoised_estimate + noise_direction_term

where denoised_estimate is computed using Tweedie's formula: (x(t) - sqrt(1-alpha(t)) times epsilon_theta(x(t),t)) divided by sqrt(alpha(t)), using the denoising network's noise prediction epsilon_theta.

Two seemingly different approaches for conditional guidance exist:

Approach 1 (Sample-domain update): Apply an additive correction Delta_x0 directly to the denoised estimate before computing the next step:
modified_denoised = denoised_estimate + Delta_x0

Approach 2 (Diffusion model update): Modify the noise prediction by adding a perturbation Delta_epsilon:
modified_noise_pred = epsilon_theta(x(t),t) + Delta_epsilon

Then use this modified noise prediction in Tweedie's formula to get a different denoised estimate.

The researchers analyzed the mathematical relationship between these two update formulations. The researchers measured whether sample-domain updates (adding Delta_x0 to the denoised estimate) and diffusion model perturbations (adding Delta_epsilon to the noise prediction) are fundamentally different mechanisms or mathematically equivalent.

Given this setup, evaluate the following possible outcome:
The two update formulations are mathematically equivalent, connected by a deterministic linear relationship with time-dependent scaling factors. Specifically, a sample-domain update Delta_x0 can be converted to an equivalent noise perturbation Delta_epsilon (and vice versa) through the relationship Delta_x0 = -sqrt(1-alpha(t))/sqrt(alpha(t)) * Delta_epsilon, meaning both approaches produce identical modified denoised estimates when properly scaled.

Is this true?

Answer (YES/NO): YES